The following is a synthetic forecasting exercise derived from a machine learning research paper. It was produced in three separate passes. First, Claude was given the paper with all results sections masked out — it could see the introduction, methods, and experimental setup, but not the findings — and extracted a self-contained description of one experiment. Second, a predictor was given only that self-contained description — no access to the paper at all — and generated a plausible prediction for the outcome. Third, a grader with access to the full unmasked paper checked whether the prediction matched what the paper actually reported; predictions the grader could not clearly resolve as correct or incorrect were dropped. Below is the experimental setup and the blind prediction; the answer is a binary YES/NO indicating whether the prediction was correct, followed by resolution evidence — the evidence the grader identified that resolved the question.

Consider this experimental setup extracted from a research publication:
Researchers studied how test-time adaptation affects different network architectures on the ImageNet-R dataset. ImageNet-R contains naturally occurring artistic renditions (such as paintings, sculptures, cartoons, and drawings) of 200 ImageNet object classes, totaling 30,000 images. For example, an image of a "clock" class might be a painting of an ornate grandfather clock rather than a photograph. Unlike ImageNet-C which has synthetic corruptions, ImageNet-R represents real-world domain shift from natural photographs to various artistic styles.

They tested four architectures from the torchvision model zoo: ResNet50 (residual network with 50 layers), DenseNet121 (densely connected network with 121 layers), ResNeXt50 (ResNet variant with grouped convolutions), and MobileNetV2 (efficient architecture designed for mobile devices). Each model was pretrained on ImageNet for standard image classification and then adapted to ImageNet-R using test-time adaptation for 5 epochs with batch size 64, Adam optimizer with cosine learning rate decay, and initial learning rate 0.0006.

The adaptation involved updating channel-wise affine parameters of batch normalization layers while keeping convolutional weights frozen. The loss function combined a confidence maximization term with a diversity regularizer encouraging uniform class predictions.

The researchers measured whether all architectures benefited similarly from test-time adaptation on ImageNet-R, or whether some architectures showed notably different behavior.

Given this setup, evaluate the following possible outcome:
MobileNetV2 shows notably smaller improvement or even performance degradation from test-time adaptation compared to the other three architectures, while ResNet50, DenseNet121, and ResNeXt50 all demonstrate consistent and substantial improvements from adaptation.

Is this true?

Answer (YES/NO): NO